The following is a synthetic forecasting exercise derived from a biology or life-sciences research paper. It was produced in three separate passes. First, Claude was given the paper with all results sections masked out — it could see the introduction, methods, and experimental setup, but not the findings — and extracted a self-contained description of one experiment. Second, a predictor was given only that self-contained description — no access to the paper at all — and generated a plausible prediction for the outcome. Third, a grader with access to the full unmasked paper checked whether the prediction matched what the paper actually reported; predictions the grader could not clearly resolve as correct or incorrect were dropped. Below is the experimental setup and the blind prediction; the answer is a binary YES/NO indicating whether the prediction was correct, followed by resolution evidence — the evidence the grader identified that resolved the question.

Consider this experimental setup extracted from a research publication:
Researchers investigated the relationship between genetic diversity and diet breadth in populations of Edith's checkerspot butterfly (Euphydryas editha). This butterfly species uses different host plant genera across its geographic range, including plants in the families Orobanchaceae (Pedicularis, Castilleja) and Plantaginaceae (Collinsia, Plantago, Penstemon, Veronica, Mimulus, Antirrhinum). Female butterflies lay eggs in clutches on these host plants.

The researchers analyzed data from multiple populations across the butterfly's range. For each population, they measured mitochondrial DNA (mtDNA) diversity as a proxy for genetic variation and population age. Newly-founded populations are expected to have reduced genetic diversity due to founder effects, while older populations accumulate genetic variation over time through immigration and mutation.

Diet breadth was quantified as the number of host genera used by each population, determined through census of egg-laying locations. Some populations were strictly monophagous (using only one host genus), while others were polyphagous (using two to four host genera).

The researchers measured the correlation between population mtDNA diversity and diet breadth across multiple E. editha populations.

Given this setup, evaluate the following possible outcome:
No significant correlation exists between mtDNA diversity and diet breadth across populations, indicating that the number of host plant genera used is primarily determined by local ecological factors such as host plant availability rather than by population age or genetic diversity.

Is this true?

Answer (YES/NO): NO